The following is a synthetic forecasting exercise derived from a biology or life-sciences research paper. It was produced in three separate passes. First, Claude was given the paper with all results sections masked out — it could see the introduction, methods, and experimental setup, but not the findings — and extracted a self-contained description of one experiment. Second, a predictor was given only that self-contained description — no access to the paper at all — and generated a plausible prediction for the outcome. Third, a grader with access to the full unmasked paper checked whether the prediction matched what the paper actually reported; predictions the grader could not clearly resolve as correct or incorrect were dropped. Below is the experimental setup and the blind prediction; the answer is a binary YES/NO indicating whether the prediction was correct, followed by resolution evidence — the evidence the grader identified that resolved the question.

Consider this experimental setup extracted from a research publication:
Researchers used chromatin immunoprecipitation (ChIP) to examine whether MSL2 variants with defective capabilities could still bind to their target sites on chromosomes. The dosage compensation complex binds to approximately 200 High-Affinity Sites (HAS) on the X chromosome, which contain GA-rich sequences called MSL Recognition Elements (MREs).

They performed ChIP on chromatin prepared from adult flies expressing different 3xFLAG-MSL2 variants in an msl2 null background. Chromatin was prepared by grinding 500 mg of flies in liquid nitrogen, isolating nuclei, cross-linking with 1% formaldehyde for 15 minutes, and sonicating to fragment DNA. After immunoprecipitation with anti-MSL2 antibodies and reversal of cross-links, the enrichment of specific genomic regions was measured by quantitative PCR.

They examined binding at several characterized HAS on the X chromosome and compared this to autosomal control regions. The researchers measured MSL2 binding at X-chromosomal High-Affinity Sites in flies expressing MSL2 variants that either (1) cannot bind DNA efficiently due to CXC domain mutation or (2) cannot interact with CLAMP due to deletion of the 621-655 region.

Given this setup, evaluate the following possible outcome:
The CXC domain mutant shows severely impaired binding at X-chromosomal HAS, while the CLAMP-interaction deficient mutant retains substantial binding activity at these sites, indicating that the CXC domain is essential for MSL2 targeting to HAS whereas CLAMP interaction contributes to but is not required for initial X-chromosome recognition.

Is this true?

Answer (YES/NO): NO